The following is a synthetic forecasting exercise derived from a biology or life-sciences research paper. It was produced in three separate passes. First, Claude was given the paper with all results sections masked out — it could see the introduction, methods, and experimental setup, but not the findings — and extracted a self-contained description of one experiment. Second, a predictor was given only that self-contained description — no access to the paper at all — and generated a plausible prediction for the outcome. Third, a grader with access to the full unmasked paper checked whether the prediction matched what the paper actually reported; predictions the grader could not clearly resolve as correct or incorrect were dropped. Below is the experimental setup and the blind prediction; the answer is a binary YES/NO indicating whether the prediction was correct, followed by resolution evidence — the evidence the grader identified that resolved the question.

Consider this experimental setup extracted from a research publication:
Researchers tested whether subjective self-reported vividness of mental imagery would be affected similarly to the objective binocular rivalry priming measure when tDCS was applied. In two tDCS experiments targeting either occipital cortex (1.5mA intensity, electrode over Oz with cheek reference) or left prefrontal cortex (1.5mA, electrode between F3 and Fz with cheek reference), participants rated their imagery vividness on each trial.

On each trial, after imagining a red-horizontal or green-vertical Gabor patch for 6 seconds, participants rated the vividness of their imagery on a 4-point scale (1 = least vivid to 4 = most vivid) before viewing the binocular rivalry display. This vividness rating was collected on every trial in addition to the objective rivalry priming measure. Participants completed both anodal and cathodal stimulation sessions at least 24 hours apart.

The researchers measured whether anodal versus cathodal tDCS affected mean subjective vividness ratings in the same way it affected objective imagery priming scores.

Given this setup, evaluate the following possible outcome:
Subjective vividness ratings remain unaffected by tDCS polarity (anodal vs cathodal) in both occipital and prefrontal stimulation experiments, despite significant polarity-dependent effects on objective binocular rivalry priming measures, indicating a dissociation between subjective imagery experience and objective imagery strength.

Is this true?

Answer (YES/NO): YES